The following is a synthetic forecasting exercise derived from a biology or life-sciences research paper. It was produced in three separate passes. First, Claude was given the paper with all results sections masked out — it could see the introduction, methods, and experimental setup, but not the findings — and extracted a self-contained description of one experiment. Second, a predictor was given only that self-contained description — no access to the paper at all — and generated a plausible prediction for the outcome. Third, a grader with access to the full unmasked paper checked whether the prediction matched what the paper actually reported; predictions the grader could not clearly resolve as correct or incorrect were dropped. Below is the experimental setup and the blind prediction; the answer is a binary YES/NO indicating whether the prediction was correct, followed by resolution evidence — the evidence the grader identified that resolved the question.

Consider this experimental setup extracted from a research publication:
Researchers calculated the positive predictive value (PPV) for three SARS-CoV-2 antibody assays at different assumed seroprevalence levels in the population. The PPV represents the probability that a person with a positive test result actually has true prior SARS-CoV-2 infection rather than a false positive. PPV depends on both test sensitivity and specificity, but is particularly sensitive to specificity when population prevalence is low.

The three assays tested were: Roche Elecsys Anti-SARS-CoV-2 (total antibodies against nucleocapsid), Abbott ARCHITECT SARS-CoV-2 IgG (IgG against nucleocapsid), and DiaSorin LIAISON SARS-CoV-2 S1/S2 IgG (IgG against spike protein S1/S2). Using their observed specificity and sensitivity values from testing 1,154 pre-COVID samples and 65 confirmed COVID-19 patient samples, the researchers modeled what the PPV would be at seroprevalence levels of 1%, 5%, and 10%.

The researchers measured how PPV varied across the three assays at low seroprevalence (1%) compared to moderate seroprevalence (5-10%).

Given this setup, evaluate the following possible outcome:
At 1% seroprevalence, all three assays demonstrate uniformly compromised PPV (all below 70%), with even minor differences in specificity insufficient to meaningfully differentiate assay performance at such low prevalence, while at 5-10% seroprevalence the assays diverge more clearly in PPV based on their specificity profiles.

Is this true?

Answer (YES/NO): NO